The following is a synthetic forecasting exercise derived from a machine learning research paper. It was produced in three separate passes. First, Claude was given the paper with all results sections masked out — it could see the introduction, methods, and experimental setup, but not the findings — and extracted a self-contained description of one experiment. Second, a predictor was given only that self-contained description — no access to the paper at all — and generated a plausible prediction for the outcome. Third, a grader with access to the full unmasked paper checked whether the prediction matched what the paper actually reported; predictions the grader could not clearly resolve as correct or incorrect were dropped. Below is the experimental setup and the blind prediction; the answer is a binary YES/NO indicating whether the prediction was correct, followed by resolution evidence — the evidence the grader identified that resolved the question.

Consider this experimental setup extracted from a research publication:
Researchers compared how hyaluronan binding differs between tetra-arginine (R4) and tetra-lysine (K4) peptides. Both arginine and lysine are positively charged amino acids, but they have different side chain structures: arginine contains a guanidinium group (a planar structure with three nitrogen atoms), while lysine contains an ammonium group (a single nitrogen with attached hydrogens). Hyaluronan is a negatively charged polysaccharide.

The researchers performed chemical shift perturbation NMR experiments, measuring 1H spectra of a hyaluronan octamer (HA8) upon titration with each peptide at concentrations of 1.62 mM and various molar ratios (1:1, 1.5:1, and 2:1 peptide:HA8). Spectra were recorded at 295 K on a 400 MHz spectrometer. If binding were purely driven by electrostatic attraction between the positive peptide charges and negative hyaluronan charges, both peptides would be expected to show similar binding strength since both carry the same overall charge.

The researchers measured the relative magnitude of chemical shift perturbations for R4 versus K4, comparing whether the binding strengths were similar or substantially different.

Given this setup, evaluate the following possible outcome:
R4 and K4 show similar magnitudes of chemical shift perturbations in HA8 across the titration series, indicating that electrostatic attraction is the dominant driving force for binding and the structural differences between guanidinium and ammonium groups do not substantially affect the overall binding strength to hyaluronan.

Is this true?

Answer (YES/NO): NO